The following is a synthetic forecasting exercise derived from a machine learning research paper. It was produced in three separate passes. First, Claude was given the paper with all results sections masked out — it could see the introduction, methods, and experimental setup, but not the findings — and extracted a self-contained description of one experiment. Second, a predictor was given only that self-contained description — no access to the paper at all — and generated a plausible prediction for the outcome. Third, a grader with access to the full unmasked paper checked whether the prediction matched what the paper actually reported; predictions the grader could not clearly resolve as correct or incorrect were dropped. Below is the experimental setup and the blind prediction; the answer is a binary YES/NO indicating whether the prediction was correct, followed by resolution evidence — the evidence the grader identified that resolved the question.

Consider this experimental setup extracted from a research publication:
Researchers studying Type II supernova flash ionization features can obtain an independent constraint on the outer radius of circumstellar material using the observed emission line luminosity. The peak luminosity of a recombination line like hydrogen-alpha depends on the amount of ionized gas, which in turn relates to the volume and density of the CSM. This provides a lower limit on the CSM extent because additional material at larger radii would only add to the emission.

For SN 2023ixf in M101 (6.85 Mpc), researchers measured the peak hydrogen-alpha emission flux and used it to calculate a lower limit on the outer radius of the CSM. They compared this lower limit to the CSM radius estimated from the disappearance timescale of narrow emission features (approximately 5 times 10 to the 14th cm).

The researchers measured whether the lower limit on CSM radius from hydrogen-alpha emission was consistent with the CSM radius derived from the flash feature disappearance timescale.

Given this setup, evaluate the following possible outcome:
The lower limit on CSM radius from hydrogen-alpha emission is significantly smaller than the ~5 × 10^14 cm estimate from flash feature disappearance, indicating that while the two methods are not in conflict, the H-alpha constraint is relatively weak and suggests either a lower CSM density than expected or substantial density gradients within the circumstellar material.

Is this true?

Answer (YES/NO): NO